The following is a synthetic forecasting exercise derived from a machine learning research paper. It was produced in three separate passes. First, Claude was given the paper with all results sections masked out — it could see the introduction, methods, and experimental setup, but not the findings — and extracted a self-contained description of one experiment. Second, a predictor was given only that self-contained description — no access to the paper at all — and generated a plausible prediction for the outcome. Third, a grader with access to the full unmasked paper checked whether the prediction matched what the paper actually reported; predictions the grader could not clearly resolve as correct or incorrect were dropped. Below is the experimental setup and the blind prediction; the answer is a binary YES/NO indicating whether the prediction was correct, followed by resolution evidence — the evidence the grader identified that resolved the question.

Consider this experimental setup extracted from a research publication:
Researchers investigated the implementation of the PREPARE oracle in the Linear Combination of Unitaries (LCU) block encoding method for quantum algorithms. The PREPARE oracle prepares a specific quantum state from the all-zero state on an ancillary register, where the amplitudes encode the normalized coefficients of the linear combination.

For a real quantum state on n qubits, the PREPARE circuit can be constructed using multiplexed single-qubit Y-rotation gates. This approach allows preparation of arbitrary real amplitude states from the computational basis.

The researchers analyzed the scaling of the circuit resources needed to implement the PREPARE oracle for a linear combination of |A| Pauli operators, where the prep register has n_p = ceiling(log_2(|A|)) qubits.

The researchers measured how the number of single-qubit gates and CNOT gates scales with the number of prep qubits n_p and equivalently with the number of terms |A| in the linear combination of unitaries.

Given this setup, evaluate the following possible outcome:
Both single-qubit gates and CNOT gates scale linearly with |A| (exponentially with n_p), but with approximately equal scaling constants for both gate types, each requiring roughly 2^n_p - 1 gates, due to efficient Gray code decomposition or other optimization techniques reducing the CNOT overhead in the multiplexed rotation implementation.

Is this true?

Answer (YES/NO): NO